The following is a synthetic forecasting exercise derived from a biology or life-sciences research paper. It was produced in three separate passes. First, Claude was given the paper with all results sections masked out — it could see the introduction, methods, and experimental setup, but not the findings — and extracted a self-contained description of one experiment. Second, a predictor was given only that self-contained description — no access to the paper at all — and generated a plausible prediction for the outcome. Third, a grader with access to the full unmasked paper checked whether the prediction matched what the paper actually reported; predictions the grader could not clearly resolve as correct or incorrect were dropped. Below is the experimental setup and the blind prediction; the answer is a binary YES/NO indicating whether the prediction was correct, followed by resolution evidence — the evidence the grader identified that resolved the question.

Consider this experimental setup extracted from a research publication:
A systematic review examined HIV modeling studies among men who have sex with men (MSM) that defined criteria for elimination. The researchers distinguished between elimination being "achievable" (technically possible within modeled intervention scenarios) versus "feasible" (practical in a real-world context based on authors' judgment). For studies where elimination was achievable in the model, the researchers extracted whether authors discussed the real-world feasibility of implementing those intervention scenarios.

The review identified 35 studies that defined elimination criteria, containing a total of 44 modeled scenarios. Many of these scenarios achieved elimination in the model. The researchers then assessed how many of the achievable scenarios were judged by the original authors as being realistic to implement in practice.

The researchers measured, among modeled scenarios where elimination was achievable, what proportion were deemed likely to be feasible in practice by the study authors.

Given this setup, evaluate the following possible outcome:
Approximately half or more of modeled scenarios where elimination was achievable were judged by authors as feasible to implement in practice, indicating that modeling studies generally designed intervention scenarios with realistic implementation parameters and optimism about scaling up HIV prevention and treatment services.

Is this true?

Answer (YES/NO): NO